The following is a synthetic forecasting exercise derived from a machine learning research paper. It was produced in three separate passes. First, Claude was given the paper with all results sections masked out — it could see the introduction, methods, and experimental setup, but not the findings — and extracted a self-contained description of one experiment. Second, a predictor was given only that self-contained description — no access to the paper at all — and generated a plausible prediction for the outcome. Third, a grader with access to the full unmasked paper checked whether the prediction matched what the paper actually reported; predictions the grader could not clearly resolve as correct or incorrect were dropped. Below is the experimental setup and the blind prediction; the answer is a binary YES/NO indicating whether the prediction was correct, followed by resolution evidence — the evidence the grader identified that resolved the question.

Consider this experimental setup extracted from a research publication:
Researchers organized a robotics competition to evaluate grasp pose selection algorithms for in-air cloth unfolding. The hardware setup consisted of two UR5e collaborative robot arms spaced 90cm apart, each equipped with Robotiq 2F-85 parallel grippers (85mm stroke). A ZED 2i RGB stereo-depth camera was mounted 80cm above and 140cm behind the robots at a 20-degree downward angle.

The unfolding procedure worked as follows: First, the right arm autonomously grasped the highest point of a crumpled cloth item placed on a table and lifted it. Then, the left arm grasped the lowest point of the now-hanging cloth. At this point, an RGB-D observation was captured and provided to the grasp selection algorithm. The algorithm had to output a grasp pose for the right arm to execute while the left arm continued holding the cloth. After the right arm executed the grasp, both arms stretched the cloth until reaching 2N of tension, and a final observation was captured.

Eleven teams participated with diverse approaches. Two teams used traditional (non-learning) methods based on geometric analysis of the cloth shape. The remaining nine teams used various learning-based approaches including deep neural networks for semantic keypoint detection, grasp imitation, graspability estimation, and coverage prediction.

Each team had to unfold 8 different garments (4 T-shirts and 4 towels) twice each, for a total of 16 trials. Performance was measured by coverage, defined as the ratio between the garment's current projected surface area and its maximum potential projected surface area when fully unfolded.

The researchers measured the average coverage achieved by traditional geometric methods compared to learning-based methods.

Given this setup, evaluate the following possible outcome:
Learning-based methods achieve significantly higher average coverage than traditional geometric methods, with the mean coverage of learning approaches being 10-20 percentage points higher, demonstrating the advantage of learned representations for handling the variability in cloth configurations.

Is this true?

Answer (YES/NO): NO